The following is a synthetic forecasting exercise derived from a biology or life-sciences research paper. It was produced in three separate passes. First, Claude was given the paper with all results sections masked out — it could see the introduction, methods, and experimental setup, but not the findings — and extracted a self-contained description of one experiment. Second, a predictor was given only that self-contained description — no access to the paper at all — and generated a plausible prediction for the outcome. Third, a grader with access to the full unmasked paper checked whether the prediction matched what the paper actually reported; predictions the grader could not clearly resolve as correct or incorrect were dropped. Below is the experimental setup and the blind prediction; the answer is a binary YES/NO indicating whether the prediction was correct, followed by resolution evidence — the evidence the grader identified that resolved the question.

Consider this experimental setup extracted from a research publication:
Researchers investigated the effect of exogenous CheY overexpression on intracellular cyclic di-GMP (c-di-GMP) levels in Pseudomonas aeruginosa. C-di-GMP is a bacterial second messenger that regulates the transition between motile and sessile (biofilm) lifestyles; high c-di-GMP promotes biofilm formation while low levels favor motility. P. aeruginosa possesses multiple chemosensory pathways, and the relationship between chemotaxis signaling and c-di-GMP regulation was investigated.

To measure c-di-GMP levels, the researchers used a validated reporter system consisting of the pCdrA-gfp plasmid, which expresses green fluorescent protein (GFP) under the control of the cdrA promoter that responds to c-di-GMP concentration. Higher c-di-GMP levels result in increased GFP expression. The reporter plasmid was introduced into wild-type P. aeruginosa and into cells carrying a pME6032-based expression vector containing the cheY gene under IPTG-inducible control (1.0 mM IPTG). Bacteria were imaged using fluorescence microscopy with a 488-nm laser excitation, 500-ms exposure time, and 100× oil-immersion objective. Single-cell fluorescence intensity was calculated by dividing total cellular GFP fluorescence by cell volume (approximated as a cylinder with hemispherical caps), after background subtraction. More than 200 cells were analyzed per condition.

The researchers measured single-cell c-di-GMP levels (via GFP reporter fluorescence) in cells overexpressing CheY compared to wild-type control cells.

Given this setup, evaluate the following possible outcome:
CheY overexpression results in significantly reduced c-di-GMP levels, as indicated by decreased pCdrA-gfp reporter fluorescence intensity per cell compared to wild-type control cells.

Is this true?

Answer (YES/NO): NO